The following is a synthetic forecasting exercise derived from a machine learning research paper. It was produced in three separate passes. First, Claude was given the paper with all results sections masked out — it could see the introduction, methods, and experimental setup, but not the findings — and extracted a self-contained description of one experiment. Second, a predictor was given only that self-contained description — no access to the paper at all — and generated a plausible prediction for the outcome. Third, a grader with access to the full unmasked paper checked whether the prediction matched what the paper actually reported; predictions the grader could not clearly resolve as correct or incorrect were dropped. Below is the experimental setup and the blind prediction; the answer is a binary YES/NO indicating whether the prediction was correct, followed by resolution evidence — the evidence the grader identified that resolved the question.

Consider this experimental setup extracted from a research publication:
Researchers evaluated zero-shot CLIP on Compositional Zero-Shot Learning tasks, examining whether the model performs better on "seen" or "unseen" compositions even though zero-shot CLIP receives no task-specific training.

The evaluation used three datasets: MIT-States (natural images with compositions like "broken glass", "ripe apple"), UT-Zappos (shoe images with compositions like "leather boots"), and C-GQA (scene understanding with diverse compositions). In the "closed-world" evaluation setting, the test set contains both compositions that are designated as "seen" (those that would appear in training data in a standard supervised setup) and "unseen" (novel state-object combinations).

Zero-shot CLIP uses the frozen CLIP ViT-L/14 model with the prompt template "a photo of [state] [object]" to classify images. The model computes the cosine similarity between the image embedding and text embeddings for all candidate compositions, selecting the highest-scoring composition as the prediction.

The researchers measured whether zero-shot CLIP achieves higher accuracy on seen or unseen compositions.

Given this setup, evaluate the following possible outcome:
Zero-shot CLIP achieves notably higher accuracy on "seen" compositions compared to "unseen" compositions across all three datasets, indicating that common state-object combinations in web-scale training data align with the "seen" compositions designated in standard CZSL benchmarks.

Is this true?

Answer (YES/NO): NO